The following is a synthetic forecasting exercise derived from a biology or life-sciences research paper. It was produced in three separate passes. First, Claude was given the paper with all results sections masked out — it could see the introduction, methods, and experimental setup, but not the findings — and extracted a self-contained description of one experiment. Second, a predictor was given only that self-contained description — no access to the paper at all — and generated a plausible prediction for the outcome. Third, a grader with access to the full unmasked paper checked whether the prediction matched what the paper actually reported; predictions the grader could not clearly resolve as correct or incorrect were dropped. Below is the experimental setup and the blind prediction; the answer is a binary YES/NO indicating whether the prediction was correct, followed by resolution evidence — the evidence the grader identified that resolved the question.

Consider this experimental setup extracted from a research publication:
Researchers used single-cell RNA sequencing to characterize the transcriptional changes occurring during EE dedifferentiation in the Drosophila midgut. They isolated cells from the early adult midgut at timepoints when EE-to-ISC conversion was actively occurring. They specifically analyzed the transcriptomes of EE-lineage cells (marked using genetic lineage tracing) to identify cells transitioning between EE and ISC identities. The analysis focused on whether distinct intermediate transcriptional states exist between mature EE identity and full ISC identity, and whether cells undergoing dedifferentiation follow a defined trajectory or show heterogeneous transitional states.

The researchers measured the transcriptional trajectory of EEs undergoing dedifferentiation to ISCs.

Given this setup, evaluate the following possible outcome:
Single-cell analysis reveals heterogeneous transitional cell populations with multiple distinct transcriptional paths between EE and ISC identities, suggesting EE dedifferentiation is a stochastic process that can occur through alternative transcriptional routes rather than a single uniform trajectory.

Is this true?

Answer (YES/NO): NO